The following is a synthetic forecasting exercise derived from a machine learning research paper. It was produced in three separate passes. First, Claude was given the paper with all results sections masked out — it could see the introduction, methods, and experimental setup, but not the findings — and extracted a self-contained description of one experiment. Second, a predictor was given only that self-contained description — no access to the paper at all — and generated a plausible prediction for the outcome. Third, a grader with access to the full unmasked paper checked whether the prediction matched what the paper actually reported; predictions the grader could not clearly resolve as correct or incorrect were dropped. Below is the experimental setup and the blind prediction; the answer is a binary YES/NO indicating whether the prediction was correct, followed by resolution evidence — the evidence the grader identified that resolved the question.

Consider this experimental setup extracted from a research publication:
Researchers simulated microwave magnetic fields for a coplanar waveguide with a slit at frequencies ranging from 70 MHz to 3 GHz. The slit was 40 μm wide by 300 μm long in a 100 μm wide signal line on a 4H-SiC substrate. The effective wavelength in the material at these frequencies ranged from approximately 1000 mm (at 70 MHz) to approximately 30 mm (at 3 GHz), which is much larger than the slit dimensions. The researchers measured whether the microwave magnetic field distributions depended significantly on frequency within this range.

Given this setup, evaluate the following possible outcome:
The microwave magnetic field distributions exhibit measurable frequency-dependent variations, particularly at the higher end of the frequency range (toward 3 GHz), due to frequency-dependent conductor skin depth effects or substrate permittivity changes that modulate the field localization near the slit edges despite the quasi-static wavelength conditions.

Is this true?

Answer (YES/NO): NO